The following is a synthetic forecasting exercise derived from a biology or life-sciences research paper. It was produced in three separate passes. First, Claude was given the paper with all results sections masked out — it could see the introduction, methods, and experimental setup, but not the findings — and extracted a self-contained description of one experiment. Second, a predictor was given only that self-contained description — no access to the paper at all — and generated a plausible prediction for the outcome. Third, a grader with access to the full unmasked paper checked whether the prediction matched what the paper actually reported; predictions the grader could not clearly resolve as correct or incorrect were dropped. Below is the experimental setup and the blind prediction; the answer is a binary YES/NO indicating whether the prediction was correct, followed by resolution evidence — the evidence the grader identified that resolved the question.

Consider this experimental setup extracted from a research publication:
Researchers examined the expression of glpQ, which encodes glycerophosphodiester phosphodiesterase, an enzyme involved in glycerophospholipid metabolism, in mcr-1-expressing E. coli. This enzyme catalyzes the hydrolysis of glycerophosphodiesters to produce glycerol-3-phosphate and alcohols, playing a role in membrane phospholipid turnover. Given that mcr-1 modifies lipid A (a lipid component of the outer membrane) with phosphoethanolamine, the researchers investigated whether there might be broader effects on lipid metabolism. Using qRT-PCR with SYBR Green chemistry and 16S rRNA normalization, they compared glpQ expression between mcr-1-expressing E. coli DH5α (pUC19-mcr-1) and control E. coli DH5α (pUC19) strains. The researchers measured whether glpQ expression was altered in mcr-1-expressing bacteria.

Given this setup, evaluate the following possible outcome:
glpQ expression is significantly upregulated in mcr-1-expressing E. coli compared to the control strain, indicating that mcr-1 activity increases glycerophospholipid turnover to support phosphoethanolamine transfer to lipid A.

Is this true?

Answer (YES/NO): YES